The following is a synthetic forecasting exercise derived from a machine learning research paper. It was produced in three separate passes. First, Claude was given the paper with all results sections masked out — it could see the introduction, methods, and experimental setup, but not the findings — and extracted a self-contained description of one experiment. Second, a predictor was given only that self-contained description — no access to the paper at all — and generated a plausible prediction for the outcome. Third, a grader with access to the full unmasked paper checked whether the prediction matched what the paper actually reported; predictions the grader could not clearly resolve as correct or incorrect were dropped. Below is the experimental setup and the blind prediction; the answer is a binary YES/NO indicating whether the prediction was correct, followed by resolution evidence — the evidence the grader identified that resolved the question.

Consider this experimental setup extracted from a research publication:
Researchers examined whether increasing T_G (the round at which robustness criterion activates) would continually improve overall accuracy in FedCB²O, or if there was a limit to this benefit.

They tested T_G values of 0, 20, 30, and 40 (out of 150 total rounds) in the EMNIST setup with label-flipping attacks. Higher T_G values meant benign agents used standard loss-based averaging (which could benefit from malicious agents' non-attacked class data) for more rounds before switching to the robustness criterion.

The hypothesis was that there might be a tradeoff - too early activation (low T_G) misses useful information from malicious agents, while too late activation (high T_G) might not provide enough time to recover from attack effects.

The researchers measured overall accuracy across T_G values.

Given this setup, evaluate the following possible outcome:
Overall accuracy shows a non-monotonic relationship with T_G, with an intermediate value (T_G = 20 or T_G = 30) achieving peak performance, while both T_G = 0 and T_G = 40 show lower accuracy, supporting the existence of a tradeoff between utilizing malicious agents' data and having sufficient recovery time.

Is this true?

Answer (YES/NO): NO